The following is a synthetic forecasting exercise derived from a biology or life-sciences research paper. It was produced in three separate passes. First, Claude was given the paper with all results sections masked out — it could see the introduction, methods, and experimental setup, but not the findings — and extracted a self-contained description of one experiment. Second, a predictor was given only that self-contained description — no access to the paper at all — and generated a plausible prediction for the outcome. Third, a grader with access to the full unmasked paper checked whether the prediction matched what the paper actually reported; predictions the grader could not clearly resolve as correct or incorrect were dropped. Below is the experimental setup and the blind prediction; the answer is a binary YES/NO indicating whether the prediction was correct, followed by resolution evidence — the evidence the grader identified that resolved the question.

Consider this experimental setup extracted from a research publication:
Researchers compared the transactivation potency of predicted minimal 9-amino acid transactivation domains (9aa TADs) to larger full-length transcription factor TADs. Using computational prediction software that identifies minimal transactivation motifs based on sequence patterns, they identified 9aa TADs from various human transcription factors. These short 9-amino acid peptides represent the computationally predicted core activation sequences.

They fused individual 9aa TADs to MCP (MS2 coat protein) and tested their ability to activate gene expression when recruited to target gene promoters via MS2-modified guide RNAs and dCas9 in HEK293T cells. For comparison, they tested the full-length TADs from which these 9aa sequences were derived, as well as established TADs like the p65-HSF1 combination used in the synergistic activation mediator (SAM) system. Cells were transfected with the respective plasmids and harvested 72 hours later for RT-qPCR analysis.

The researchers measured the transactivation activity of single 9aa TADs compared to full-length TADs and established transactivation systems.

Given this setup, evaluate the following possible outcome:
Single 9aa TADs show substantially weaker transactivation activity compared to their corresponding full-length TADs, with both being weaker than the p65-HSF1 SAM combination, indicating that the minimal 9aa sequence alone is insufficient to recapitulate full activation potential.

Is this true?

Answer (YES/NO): YES